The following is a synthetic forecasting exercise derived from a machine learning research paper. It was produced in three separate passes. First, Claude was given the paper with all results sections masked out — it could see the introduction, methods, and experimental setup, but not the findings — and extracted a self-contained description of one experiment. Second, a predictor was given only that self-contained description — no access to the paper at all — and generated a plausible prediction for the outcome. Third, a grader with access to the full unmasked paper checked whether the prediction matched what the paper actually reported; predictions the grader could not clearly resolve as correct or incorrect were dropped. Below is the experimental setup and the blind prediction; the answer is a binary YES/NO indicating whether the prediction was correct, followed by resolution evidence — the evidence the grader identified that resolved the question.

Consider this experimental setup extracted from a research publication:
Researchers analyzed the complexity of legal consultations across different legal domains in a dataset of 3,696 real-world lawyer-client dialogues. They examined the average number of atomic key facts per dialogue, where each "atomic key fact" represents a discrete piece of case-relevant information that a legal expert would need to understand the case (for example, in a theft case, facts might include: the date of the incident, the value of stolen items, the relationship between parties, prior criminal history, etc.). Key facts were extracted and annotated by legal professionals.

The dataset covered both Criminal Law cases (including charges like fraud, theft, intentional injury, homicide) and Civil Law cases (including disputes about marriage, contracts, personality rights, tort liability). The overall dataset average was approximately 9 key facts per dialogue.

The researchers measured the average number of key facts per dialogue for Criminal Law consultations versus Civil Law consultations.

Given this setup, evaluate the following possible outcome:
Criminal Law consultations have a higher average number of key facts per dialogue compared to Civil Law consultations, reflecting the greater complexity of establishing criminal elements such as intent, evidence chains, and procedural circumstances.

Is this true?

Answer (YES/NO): YES